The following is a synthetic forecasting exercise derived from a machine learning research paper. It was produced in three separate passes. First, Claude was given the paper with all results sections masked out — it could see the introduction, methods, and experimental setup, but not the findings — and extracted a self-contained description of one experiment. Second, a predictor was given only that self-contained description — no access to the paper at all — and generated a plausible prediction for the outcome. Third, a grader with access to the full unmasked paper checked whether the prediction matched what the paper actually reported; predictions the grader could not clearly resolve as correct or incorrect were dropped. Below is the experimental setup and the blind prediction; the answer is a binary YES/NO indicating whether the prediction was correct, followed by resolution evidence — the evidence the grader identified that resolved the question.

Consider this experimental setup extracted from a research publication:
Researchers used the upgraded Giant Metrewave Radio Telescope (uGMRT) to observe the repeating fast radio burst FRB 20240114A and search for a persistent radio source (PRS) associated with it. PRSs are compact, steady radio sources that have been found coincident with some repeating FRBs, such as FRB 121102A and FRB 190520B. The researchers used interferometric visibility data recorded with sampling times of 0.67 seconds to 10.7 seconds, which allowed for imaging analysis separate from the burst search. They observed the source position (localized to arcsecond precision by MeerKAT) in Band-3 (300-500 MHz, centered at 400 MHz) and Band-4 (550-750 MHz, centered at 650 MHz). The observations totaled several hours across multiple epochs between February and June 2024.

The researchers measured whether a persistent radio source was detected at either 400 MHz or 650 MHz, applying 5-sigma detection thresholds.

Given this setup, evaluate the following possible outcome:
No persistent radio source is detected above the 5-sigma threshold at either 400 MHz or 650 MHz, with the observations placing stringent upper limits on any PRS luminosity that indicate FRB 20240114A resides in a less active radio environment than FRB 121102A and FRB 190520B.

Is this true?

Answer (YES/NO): YES